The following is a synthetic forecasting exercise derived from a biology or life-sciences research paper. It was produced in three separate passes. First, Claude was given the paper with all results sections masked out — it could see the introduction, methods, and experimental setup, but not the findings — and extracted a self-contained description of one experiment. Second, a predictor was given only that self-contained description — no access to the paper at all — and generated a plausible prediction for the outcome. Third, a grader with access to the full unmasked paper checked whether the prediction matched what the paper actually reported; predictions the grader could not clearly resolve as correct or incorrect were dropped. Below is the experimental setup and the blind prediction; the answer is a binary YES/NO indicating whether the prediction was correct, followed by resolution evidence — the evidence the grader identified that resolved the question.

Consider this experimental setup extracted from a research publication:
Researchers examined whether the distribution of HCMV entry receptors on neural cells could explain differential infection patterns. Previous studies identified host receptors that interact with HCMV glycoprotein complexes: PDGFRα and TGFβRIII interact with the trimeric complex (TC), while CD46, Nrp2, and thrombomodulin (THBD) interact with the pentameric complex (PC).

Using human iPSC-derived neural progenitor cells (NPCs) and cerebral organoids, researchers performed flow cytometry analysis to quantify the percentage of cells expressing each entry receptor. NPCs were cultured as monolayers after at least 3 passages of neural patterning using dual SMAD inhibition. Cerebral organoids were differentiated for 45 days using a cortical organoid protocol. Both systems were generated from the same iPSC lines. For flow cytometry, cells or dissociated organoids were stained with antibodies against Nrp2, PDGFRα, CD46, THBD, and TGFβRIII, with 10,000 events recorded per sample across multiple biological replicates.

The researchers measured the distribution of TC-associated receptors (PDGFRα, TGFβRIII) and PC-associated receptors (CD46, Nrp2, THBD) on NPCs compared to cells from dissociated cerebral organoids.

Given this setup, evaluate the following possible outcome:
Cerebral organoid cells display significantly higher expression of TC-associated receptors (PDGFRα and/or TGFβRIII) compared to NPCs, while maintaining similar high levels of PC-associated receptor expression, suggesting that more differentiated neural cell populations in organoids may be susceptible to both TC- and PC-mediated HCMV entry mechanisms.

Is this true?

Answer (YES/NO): NO